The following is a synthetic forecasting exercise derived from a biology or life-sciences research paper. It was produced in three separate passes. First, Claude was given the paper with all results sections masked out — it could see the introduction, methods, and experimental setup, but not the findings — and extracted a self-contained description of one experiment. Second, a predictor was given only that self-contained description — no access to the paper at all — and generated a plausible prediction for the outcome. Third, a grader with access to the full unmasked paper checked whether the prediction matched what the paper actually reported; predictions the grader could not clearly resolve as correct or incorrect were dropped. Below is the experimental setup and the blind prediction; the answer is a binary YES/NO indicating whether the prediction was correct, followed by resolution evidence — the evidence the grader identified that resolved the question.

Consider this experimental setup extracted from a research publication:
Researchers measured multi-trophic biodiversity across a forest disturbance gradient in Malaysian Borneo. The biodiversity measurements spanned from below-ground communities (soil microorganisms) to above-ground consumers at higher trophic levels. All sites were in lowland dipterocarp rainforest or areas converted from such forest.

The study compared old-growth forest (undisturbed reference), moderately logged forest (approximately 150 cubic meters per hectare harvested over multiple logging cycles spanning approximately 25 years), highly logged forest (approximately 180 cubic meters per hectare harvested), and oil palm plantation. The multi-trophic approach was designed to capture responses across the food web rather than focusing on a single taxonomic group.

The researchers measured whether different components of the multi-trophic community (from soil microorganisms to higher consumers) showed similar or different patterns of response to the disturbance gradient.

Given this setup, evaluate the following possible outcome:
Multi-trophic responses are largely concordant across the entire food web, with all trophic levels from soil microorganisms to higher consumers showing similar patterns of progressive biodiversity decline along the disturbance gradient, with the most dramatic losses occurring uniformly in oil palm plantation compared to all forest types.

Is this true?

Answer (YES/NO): NO